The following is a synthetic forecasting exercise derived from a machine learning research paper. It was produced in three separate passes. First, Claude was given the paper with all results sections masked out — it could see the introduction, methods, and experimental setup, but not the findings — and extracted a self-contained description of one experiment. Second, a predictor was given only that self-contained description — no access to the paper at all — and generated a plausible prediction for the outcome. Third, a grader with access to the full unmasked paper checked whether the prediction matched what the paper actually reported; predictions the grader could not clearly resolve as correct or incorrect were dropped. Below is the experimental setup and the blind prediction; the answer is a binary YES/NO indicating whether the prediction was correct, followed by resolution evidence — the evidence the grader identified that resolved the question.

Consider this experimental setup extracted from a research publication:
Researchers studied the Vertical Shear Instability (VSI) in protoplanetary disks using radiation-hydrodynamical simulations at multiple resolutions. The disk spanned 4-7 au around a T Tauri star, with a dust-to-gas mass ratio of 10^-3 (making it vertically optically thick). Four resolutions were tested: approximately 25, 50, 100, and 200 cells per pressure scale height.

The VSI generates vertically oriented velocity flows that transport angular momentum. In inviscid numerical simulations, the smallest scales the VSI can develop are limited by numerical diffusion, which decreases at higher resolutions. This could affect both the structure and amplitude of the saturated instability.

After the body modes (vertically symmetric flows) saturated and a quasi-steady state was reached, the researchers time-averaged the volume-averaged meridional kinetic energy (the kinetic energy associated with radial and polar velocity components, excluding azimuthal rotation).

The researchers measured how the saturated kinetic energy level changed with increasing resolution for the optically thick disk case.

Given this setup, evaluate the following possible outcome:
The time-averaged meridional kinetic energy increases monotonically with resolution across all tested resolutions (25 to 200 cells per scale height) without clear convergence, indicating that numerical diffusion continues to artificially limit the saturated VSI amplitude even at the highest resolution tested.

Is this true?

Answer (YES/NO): NO